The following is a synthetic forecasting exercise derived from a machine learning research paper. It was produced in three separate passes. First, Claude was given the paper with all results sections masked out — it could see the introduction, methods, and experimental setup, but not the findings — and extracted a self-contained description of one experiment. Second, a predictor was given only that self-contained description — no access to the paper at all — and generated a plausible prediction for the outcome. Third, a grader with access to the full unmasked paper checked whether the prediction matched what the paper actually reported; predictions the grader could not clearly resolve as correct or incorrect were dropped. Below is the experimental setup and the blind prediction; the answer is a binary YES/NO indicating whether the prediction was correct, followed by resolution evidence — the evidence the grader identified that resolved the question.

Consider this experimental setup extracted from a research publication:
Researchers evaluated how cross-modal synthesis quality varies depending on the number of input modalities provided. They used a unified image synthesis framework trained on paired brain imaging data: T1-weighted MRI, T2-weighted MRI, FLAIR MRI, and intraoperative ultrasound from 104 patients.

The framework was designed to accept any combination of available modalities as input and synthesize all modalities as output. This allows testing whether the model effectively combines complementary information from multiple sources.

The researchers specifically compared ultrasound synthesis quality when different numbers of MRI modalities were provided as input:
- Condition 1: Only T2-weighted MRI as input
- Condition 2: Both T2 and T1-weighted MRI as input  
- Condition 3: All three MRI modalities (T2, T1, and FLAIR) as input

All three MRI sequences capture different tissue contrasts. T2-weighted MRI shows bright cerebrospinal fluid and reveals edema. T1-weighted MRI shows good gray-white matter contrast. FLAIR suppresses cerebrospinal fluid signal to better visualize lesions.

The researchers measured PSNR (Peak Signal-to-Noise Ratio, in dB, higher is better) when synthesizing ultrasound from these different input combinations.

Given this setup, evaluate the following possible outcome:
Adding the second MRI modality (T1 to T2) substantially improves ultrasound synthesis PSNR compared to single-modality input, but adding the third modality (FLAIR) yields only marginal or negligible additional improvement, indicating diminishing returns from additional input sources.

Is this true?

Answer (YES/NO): NO